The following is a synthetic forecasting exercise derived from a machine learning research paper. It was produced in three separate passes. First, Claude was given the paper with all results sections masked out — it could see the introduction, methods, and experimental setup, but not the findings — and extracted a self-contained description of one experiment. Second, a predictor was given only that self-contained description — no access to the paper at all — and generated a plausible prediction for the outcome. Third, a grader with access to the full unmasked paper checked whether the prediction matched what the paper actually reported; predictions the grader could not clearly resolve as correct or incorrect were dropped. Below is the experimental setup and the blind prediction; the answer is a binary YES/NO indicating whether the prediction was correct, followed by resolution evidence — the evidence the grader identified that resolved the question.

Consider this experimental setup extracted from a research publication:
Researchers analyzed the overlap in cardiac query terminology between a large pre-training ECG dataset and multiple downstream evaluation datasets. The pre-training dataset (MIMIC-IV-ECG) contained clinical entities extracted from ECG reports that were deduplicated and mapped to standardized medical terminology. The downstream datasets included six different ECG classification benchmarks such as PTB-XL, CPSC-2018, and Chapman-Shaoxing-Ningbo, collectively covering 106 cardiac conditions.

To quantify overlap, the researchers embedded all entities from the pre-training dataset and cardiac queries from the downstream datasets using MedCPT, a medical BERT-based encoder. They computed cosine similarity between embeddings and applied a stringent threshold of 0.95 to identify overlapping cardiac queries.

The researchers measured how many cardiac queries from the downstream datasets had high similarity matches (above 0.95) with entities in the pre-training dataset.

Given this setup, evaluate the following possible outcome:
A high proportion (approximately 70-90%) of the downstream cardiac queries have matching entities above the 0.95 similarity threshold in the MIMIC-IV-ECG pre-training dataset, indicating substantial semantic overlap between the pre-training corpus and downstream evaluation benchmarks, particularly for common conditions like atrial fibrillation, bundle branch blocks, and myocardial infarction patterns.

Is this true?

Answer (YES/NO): NO